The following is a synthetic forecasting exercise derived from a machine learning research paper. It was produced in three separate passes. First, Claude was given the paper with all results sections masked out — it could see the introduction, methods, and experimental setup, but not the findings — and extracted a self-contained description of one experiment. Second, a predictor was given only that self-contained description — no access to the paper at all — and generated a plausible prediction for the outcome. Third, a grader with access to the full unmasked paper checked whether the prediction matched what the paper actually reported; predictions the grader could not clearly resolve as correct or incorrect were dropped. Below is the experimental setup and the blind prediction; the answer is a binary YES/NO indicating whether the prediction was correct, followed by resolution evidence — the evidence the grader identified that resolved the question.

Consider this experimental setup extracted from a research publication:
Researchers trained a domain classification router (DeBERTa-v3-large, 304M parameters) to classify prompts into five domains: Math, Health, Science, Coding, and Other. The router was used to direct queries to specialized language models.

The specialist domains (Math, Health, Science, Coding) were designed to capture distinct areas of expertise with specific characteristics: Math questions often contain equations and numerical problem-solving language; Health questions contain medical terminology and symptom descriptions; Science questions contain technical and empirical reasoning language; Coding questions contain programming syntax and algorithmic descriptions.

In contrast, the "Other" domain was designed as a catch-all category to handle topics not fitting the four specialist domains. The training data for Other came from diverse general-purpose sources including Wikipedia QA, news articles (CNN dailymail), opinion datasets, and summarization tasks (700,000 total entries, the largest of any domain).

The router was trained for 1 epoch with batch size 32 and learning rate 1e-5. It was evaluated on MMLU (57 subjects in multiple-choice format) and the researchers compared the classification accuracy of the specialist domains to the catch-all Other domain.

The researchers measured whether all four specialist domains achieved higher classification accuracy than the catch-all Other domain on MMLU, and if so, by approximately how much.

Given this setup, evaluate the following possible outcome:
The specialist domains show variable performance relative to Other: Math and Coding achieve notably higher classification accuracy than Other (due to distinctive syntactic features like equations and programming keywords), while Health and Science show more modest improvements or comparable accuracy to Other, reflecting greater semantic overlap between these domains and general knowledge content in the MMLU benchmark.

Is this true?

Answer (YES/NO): NO